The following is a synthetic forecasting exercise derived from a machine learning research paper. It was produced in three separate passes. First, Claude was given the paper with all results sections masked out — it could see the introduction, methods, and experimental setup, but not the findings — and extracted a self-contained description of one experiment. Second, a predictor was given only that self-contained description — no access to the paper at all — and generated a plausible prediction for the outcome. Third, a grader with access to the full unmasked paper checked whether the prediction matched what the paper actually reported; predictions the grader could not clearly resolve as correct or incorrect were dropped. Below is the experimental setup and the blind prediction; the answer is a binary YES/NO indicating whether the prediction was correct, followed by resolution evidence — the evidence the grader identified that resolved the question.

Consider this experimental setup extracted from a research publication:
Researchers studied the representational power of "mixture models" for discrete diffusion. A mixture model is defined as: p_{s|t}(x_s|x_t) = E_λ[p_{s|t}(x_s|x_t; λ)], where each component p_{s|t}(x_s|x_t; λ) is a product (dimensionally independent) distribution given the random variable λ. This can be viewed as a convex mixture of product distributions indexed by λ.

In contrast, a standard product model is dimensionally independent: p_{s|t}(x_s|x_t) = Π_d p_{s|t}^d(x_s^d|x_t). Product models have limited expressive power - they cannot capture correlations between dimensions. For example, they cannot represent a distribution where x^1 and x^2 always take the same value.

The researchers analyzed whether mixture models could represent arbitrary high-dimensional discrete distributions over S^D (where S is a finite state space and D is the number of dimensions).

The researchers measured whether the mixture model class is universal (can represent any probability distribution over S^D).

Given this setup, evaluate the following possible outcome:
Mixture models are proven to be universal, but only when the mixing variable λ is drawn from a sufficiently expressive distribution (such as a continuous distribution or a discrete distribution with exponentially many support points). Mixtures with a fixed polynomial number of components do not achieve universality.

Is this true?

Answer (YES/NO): NO